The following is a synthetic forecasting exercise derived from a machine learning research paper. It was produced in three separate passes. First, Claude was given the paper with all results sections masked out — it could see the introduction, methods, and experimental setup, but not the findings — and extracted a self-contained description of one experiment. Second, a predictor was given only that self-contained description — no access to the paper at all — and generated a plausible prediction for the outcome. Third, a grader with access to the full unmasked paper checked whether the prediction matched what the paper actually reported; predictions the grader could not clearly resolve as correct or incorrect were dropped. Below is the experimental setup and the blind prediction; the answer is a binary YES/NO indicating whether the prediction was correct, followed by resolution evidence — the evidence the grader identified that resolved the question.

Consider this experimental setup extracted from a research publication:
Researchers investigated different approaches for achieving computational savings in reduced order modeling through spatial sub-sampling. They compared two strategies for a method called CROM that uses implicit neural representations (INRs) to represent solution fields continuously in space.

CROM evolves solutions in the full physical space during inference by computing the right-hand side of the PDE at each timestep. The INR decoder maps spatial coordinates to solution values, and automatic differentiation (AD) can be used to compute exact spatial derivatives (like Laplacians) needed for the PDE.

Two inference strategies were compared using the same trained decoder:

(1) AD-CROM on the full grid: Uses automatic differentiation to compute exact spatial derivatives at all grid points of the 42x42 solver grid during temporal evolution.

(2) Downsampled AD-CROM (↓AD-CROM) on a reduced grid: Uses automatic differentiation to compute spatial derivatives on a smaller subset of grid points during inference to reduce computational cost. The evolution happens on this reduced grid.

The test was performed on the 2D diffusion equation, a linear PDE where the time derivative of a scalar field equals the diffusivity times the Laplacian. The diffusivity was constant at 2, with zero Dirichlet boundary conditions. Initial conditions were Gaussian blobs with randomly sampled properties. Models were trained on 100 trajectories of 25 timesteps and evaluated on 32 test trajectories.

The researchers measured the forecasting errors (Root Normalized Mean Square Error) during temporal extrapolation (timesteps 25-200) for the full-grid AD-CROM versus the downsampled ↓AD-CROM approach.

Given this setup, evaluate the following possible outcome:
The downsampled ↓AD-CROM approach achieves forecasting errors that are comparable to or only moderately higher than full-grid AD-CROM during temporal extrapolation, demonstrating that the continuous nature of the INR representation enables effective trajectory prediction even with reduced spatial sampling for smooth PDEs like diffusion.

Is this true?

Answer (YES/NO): NO